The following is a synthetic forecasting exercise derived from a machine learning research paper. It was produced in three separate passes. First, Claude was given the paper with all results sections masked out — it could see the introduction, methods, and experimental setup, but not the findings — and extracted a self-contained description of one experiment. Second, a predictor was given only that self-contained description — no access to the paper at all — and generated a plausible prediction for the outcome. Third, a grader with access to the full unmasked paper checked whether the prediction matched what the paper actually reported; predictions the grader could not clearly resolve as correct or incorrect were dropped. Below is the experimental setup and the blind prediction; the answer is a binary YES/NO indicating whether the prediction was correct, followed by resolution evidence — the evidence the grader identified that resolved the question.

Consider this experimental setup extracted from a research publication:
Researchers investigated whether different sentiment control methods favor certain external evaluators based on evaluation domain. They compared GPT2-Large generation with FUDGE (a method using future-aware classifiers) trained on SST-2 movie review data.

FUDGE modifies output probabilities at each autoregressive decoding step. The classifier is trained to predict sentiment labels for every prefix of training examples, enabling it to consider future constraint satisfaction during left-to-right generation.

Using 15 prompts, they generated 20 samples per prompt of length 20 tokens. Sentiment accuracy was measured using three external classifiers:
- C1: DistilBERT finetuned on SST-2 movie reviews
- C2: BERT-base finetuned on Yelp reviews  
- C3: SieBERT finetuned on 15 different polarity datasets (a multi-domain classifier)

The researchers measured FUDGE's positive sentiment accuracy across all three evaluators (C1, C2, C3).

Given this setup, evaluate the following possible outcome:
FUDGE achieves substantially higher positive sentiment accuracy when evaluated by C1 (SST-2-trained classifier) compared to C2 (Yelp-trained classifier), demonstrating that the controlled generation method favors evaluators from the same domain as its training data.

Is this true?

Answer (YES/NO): NO